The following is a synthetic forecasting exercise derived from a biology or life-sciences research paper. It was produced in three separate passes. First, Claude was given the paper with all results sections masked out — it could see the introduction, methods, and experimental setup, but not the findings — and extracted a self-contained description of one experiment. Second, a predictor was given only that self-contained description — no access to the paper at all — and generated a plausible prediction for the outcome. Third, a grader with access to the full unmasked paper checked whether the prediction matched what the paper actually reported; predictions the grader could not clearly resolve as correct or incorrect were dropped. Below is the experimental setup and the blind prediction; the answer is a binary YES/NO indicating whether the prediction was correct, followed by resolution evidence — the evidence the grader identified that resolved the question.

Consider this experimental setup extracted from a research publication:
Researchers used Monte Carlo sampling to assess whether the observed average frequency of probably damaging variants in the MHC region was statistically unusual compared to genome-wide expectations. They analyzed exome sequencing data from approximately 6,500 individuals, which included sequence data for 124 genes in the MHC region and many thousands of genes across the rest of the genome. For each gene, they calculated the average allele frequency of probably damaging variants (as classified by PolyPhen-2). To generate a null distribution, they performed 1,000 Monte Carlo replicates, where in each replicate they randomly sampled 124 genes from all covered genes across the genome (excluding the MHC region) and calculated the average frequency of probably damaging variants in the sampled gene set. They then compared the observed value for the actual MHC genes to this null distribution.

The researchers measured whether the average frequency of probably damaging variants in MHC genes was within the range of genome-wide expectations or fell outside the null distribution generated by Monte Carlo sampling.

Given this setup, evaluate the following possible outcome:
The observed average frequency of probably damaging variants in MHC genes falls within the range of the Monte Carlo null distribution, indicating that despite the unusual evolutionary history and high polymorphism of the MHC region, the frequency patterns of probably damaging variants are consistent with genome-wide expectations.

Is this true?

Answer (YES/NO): NO